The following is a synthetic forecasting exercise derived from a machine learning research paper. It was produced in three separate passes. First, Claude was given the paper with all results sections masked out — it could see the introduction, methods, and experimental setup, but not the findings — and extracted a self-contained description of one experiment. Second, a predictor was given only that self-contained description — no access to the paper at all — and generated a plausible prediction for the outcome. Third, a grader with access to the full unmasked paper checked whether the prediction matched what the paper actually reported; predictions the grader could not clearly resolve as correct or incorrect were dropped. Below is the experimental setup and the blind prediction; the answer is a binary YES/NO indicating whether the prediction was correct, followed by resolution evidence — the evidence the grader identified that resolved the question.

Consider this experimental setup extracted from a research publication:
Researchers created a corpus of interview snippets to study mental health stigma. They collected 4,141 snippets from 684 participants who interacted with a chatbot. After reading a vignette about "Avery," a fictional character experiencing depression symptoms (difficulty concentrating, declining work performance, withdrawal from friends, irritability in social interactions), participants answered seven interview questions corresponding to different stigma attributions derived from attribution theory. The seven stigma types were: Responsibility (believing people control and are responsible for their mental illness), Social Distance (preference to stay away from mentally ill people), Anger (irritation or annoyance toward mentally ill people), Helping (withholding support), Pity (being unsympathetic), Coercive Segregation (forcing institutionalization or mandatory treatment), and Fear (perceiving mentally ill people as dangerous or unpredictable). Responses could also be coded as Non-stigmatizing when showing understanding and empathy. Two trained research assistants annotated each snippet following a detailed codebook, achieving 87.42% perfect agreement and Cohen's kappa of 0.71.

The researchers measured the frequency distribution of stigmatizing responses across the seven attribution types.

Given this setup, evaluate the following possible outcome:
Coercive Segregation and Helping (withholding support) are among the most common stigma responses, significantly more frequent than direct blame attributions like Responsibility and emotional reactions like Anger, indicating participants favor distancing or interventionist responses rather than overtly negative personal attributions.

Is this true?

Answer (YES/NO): NO